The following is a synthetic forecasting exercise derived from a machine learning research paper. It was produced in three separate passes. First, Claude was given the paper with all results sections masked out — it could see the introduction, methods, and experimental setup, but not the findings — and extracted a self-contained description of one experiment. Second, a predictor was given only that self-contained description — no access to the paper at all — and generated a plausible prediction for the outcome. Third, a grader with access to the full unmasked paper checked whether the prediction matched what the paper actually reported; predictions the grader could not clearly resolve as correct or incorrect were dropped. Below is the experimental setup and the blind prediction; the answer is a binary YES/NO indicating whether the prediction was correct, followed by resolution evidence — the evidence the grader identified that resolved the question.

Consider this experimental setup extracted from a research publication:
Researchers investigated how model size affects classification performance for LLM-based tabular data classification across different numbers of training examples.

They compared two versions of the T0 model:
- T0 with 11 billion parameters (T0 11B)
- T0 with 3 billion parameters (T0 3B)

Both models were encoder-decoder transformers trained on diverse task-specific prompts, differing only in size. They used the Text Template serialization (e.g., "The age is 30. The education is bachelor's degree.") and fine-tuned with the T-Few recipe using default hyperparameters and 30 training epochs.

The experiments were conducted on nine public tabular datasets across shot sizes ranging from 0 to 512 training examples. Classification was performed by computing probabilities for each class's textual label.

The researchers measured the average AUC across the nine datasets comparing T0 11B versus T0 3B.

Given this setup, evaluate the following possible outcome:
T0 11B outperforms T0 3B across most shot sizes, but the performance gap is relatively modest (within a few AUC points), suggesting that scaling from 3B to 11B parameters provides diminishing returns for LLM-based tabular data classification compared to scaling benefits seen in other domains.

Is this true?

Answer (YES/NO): YES